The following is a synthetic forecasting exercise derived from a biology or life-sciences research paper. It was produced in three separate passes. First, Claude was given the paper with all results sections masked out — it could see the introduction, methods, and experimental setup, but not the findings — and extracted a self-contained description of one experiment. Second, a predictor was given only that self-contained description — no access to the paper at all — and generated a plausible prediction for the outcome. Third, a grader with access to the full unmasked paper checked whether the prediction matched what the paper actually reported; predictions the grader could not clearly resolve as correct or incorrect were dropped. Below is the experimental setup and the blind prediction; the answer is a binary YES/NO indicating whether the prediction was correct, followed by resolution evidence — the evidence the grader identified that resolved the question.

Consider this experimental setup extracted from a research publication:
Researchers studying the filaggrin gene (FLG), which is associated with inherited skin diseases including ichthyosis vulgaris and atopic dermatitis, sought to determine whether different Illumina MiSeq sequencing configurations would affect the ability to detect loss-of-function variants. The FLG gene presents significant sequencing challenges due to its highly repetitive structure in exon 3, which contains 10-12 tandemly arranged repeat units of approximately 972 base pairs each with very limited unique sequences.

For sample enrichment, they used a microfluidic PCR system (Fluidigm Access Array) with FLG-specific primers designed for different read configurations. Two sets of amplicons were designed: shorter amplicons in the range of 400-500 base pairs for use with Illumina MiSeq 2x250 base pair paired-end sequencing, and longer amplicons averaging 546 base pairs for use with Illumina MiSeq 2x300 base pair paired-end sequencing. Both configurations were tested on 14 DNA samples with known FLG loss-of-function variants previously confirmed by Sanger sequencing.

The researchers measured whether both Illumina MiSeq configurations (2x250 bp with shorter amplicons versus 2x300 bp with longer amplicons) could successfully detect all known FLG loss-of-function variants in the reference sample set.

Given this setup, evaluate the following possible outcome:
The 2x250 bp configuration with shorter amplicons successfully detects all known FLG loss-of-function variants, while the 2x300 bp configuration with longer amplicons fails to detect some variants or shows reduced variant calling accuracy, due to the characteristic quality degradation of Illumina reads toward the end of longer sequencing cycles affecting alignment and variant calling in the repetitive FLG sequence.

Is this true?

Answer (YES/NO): NO